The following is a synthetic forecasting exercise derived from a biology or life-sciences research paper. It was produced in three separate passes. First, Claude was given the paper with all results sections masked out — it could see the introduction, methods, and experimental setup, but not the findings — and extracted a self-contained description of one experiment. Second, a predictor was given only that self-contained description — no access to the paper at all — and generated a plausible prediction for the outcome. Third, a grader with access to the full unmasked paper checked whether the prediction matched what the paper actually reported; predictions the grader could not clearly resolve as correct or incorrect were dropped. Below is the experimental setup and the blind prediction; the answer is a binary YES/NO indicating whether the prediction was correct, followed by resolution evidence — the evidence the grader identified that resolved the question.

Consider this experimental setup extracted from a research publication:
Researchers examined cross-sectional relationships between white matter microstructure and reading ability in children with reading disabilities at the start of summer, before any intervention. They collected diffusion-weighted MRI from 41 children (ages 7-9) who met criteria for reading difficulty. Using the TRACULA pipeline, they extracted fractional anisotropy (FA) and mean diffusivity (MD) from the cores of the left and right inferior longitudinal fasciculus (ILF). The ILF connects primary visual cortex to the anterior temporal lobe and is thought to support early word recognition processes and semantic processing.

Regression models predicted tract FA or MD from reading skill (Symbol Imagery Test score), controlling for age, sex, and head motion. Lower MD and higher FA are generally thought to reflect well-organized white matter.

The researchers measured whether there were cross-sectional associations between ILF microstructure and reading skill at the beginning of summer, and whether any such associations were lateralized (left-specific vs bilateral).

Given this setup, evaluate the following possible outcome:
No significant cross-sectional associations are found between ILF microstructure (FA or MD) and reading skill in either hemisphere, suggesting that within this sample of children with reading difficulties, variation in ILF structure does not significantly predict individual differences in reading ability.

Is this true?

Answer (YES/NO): YES